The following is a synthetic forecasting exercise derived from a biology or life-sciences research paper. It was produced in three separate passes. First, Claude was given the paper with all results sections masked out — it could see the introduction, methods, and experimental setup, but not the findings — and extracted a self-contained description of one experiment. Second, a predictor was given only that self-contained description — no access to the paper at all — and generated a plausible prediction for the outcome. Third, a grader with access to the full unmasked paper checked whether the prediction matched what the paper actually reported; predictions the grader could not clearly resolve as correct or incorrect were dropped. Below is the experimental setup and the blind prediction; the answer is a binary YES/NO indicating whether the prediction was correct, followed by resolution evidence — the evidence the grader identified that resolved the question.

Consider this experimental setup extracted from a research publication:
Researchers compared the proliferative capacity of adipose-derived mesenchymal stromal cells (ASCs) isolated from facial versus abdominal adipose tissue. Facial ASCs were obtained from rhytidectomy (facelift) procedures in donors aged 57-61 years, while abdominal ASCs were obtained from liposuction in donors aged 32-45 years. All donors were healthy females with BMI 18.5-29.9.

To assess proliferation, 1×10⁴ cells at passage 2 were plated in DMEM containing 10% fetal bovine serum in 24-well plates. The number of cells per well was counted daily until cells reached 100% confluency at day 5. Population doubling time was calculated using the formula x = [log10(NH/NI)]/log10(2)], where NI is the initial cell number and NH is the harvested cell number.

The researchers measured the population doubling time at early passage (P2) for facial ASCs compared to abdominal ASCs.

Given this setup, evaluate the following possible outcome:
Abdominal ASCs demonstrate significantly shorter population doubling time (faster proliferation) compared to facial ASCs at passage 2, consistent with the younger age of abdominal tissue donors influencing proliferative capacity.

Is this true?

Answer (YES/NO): NO